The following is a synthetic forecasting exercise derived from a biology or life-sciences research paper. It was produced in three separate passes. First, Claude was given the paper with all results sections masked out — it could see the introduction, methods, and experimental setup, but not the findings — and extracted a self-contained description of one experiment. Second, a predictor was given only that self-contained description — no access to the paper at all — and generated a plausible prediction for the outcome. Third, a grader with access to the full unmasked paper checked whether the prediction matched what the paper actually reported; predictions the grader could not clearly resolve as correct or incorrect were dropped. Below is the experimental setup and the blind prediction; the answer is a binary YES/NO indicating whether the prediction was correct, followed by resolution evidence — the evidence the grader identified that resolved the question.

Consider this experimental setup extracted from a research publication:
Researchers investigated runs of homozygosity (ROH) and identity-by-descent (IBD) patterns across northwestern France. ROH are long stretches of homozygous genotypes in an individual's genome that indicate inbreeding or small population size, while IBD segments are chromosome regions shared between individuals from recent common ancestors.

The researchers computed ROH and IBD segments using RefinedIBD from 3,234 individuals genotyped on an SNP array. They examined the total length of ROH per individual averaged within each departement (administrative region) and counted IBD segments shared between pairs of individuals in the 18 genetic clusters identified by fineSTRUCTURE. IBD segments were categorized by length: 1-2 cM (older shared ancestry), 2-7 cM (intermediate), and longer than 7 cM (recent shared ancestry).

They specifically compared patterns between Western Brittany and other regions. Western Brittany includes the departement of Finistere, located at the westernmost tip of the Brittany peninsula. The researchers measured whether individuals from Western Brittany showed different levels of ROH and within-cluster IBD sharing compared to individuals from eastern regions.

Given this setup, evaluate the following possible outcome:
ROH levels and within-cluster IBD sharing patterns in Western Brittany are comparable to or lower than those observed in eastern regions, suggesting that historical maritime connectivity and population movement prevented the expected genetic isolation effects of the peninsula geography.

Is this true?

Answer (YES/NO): NO